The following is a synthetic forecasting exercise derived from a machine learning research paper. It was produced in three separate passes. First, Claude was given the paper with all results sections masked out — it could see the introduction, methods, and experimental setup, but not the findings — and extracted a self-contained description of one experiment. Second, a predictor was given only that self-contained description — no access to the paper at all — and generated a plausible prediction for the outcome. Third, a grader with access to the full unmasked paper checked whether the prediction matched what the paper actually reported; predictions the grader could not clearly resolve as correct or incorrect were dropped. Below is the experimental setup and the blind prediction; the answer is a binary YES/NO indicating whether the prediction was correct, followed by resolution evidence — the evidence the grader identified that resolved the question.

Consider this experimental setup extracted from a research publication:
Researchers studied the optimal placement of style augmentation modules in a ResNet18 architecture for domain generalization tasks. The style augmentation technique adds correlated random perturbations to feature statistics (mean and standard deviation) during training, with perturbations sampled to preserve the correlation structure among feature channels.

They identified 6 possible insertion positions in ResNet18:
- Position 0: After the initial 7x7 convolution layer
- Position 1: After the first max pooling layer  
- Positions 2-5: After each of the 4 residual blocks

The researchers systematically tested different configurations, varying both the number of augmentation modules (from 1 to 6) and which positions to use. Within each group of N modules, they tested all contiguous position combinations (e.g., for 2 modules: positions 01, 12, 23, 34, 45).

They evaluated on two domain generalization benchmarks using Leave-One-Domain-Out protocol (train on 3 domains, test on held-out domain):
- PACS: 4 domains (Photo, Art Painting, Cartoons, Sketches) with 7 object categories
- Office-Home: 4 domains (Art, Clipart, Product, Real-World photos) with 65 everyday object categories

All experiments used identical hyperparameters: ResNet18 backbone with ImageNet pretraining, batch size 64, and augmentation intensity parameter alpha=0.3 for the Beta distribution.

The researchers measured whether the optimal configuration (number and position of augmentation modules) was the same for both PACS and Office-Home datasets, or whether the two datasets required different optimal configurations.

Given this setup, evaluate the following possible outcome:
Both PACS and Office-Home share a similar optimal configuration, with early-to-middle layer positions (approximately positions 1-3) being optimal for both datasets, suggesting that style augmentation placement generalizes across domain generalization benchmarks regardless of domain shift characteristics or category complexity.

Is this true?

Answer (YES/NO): NO